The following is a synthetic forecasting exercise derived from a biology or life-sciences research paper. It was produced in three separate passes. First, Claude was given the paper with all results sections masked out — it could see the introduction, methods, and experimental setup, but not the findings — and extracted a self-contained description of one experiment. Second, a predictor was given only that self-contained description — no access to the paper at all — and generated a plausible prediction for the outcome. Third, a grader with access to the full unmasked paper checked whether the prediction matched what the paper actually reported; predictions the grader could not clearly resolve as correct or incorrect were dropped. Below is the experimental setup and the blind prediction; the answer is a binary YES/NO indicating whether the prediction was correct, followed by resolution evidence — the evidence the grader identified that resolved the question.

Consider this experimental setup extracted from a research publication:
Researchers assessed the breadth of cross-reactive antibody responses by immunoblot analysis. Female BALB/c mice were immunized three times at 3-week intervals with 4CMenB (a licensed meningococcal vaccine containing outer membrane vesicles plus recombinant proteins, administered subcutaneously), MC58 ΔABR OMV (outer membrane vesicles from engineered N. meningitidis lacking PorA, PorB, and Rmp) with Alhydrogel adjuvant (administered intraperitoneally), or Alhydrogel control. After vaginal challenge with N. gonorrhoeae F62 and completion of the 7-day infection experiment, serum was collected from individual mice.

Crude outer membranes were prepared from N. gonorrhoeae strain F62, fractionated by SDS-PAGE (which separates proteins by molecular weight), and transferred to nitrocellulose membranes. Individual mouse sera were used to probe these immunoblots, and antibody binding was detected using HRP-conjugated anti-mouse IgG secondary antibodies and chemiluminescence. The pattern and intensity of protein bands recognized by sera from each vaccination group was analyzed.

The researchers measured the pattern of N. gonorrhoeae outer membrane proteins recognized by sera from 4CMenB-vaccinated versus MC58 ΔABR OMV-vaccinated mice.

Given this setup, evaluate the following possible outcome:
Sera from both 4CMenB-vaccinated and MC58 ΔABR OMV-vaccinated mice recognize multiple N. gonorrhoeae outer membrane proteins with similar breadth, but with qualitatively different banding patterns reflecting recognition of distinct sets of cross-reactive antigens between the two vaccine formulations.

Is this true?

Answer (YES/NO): YES